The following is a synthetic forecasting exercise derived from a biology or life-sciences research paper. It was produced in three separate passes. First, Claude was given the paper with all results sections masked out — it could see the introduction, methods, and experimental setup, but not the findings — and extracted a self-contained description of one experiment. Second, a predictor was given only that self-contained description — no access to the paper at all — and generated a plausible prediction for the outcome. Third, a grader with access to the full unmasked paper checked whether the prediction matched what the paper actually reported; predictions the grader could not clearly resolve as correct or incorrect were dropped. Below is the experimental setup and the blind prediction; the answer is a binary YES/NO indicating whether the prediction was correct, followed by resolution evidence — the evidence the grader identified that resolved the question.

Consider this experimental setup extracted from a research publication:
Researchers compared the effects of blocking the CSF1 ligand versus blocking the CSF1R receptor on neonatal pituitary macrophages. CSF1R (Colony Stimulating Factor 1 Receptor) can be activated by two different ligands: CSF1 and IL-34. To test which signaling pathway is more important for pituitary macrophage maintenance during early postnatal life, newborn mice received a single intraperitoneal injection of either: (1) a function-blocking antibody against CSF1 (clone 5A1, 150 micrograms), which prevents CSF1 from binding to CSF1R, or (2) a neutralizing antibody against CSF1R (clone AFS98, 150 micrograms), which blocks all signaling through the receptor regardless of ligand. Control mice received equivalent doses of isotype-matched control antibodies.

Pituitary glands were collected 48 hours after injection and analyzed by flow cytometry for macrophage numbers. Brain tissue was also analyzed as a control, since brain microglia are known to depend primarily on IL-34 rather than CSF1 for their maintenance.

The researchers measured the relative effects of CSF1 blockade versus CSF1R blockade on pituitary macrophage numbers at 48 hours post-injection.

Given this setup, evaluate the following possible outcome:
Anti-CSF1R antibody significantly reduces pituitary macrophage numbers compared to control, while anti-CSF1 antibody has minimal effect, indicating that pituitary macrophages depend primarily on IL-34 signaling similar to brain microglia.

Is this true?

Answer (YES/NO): NO